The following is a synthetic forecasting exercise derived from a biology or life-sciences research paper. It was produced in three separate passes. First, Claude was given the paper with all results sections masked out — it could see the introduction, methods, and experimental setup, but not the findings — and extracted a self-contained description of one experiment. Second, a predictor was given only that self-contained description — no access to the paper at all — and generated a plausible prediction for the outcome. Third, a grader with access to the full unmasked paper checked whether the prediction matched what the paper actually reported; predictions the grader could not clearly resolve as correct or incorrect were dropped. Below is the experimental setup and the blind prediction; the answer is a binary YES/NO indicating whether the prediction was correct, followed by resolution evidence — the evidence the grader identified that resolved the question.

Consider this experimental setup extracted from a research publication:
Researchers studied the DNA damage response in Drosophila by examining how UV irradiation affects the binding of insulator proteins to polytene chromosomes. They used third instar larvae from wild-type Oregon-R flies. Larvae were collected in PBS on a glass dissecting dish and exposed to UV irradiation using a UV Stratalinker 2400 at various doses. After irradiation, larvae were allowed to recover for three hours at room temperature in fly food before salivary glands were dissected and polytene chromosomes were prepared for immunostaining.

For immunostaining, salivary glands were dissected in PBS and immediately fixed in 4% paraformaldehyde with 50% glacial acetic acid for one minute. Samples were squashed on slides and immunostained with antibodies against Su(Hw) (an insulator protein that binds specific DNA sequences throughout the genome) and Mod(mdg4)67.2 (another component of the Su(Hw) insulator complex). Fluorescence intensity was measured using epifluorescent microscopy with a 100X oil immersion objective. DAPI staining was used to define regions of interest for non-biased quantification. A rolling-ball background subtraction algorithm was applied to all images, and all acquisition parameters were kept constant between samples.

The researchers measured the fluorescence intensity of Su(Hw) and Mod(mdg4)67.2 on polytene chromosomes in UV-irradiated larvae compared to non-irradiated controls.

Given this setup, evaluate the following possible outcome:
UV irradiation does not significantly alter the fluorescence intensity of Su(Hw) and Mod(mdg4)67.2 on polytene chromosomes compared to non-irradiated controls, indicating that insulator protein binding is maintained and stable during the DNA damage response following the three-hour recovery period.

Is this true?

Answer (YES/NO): NO